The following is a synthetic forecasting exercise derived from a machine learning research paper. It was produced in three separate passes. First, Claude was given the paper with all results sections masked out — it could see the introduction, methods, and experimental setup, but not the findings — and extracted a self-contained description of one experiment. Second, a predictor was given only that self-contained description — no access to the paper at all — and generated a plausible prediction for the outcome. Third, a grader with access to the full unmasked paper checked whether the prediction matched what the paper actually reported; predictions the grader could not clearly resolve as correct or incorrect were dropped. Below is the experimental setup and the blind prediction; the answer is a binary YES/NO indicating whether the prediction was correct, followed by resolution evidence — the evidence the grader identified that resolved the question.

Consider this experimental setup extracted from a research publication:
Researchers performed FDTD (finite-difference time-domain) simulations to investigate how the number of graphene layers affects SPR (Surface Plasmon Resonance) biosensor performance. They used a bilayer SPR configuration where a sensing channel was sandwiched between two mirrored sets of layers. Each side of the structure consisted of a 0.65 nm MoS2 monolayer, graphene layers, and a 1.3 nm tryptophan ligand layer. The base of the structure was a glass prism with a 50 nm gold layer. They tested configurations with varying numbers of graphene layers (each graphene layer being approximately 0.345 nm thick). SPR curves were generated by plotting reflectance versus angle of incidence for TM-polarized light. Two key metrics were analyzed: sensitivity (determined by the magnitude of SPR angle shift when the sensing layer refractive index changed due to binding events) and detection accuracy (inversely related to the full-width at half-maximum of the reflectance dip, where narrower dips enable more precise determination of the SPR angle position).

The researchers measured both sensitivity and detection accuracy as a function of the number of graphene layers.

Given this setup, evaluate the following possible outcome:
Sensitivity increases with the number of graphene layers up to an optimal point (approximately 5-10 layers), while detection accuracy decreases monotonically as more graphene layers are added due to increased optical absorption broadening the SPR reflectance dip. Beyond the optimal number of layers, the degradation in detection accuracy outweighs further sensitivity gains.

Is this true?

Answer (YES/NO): NO